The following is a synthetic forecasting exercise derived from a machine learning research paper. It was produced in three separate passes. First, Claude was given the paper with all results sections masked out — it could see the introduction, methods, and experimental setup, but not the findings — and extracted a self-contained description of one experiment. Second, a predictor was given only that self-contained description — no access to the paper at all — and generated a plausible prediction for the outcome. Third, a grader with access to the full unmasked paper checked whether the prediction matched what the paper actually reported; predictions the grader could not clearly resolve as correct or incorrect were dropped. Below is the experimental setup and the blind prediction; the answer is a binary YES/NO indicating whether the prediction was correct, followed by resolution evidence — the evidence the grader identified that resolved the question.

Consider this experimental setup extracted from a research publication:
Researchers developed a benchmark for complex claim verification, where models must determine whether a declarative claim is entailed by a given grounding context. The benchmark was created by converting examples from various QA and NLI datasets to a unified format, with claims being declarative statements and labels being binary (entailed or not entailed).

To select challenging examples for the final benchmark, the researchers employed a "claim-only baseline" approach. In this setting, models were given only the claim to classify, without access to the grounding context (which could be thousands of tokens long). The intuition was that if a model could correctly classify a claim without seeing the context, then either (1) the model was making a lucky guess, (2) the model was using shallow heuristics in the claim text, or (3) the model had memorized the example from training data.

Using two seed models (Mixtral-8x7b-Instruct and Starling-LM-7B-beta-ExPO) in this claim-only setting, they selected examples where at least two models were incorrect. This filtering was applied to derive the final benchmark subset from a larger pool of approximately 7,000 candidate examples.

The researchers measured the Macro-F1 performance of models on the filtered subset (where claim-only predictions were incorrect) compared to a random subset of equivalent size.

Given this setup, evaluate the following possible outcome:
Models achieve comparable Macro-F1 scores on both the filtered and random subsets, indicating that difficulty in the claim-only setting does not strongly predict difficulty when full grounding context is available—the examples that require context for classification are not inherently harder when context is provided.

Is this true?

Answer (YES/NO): NO